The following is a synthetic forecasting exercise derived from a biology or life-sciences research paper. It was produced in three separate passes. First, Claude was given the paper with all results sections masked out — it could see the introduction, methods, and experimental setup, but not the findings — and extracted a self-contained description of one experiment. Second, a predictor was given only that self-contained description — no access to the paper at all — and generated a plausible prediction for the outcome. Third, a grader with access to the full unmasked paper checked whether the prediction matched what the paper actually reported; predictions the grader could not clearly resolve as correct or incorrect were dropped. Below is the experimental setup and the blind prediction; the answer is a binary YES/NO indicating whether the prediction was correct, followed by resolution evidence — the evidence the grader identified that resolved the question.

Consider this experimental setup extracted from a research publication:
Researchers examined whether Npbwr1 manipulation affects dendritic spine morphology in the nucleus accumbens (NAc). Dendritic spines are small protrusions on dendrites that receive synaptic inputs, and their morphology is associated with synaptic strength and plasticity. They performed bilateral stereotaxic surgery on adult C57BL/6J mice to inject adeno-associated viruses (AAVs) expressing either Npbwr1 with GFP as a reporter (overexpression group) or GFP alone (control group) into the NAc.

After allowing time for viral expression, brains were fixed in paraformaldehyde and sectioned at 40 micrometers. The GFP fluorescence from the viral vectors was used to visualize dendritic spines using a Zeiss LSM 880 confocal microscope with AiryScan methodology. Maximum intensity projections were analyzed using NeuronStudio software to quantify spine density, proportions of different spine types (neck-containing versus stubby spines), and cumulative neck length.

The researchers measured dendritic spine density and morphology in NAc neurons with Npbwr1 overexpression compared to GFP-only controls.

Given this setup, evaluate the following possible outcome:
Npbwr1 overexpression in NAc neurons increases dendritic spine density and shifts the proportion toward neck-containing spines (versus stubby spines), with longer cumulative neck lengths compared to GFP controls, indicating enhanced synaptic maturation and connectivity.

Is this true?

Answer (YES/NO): NO